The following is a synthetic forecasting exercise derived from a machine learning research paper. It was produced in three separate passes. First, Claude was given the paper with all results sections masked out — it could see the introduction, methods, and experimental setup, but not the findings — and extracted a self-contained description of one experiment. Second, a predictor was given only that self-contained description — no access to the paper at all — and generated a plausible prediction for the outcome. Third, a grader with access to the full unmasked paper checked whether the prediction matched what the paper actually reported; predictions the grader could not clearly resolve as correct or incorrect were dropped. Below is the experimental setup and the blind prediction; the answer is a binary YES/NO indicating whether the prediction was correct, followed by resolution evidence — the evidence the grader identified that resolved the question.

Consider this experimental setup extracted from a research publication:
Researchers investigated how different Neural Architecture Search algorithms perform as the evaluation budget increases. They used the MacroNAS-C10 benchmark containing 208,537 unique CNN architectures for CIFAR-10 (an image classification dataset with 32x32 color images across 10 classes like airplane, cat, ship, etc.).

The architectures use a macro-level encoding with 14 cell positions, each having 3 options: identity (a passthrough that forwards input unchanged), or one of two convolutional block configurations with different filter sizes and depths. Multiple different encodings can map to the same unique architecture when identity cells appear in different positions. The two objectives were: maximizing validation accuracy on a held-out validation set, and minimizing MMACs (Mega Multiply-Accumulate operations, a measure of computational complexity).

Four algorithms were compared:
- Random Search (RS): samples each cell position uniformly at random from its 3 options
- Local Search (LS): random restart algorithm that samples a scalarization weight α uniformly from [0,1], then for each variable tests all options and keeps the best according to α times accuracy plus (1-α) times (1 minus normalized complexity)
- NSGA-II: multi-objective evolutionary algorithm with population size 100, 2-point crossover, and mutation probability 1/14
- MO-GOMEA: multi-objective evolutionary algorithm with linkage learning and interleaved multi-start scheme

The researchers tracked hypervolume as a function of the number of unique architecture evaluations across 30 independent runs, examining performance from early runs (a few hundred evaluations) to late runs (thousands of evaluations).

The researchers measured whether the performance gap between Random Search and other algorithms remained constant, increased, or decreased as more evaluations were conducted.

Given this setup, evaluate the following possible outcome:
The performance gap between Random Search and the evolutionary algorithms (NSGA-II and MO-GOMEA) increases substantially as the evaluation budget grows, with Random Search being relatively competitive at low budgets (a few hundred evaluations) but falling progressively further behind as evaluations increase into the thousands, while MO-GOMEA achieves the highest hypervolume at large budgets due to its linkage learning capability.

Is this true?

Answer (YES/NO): NO